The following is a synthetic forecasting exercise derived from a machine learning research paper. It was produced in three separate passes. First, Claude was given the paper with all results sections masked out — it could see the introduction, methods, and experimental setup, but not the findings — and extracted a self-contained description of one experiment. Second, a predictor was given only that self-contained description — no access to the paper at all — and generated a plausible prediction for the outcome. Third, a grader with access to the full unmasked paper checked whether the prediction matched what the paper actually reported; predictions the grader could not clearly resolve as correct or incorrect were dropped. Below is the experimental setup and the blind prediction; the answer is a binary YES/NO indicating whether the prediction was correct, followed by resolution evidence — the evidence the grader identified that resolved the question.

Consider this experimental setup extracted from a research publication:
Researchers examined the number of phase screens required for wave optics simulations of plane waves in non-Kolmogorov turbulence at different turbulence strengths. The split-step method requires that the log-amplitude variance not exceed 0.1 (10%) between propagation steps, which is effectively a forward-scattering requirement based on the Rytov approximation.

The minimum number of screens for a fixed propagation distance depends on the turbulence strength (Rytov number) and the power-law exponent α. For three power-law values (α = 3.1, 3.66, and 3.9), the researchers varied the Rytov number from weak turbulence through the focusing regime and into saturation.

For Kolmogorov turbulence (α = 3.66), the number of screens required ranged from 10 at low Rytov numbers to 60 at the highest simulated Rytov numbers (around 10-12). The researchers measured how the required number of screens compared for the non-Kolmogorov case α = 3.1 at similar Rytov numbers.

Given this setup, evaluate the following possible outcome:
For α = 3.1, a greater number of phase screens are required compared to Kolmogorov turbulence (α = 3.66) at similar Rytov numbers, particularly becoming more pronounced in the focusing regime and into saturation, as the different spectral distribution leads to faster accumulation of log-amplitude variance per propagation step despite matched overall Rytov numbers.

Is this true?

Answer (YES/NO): NO